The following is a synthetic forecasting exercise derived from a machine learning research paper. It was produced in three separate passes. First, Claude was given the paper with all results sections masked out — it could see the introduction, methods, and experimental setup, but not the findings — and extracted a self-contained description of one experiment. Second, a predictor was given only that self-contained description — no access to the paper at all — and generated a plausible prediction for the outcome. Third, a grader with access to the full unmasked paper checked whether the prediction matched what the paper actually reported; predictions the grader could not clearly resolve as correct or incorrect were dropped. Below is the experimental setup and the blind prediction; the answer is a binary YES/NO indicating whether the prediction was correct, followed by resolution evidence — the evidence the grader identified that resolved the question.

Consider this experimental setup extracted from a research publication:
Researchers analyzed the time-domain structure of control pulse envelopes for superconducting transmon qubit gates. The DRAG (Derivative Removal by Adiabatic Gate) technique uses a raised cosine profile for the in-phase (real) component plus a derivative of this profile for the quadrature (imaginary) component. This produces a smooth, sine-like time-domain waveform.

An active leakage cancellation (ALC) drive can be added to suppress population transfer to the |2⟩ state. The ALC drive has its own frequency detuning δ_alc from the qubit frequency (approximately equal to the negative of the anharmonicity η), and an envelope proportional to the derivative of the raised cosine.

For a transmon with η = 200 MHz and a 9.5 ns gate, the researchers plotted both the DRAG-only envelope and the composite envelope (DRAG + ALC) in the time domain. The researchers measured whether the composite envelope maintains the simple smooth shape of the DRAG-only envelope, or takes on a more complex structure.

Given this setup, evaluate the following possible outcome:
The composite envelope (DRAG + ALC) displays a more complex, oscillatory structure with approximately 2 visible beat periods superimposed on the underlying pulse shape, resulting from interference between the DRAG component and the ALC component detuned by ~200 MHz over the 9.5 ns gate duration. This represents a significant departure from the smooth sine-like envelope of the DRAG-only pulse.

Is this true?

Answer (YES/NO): NO